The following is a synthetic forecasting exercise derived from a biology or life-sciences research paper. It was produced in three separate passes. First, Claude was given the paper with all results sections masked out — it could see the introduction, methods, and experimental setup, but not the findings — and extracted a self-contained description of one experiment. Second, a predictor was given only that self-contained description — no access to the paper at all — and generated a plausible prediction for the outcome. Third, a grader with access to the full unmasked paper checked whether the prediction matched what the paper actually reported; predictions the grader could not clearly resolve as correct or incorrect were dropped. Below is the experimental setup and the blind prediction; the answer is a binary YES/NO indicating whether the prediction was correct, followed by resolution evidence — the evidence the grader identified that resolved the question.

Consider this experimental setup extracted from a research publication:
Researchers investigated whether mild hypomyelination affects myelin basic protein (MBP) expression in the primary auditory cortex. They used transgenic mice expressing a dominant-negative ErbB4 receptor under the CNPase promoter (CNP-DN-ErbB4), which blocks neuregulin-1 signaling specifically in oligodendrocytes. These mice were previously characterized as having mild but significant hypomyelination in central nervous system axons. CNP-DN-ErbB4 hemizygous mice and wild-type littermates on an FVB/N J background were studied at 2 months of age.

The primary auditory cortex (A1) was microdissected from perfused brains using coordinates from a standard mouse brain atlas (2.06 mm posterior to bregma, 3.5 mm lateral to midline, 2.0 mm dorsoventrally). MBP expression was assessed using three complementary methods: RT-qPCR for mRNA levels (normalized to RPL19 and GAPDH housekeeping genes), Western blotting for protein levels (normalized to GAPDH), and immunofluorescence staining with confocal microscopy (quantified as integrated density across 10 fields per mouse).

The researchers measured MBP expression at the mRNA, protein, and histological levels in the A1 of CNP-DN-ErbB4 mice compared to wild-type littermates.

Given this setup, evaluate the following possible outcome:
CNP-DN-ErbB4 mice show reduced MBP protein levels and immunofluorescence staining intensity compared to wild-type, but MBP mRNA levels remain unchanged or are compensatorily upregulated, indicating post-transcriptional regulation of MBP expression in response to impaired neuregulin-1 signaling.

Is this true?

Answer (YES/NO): NO